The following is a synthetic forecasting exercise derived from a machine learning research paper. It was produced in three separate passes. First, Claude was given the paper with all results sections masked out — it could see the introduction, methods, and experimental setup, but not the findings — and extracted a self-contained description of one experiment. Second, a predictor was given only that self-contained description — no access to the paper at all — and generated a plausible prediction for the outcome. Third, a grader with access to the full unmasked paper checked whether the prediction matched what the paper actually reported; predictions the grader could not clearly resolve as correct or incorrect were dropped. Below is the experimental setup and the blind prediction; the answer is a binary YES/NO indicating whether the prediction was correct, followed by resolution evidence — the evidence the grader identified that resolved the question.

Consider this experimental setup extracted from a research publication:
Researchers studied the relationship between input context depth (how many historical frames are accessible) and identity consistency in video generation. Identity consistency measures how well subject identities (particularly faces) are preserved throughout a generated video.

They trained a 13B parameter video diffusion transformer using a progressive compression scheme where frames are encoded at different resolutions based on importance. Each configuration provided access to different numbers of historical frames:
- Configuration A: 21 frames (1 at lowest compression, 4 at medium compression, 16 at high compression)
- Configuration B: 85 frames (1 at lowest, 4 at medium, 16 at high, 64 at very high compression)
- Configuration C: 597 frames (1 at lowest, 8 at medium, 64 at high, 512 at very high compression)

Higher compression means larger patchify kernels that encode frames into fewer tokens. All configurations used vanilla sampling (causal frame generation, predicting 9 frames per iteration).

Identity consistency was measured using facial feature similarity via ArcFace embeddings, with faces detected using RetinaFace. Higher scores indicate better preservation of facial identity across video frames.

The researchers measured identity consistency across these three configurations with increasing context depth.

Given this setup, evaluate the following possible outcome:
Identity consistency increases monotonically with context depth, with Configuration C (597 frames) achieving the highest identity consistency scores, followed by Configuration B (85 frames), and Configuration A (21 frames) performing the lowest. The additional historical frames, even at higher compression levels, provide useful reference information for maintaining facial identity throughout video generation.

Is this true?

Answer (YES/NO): NO